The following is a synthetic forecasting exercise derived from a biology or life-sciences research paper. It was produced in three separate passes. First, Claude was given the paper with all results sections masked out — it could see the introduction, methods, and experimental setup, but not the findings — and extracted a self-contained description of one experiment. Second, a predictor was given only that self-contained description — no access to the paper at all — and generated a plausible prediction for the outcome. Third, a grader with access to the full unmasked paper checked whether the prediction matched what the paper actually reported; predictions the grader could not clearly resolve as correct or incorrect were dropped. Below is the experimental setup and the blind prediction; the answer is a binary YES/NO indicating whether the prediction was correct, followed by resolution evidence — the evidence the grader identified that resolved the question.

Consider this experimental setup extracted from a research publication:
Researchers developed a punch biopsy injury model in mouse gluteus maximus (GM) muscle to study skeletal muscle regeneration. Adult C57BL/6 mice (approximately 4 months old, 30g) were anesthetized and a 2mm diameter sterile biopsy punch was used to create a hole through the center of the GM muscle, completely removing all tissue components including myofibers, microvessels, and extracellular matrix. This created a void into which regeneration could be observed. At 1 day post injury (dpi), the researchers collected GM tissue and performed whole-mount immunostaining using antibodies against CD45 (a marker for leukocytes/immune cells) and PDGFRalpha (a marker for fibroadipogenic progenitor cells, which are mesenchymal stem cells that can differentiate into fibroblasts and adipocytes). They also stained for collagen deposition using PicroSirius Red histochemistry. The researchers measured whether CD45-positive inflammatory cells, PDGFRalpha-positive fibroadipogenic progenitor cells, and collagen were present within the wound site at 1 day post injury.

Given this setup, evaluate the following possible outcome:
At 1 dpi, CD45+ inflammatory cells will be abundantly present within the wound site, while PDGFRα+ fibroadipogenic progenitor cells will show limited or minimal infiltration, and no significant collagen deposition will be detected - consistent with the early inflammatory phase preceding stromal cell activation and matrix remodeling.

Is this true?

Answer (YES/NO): NO